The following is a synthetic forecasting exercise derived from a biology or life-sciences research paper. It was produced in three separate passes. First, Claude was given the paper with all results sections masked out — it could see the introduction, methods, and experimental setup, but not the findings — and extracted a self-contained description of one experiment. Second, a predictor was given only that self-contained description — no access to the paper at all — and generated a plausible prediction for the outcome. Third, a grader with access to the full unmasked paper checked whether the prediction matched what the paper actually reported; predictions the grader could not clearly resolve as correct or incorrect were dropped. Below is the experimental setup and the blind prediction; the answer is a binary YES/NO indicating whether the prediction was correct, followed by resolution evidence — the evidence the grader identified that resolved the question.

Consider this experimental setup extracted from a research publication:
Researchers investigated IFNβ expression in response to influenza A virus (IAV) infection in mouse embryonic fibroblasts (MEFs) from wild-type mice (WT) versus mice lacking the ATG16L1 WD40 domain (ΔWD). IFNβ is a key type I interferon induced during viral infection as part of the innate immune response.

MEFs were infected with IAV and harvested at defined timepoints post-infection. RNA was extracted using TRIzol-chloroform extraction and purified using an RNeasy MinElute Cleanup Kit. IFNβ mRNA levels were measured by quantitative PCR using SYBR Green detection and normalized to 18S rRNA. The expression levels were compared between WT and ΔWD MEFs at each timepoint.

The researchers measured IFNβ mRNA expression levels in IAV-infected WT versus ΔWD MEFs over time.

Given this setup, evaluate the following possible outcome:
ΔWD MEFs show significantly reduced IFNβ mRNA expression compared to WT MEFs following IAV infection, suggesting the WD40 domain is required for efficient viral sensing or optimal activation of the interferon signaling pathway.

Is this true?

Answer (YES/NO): NO